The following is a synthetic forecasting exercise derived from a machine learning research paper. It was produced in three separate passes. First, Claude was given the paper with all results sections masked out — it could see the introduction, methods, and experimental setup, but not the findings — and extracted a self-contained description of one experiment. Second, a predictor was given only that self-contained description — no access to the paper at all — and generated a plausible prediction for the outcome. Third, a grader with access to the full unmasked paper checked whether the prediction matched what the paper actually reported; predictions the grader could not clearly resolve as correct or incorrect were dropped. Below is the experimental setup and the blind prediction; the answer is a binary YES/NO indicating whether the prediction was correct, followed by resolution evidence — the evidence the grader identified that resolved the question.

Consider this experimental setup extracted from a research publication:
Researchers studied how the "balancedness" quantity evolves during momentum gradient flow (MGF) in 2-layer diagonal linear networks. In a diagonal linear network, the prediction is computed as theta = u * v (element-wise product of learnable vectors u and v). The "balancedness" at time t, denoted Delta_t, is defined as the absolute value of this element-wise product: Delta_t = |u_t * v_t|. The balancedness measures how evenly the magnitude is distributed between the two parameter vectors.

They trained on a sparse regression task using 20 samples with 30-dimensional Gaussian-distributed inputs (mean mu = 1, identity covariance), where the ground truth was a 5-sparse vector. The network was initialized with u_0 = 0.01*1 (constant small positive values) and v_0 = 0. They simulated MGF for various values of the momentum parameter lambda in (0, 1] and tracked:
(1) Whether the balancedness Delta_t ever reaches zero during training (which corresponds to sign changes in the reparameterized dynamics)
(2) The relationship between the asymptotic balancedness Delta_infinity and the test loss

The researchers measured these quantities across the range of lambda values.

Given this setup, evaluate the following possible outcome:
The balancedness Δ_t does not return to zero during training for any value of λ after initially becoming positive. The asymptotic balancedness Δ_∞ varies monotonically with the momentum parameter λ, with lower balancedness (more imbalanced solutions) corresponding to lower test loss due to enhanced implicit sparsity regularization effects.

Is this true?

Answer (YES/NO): NO